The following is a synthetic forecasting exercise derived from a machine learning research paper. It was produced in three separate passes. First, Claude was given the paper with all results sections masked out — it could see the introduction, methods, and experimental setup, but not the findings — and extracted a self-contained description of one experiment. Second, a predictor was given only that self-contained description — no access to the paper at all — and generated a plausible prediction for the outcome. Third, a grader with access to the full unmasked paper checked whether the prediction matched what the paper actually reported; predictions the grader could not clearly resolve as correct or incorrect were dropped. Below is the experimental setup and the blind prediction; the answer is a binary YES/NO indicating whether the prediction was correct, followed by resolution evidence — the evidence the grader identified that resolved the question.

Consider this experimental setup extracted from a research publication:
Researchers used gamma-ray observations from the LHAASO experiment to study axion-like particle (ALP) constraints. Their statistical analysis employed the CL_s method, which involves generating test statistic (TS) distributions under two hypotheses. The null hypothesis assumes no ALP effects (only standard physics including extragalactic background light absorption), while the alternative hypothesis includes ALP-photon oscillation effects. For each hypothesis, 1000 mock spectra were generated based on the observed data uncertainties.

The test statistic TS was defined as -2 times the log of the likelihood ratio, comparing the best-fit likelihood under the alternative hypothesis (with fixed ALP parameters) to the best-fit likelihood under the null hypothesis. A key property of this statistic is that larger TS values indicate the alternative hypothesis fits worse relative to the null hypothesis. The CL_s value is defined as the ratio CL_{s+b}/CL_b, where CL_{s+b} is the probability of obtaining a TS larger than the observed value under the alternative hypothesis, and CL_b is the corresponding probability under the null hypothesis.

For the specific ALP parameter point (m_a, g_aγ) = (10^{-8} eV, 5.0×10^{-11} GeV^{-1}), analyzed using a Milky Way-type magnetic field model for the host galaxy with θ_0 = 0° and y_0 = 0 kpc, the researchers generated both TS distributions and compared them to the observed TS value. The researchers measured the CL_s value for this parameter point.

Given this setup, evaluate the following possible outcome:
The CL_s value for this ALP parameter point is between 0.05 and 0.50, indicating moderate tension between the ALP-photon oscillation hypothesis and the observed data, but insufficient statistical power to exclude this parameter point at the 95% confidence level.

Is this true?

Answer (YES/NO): NO